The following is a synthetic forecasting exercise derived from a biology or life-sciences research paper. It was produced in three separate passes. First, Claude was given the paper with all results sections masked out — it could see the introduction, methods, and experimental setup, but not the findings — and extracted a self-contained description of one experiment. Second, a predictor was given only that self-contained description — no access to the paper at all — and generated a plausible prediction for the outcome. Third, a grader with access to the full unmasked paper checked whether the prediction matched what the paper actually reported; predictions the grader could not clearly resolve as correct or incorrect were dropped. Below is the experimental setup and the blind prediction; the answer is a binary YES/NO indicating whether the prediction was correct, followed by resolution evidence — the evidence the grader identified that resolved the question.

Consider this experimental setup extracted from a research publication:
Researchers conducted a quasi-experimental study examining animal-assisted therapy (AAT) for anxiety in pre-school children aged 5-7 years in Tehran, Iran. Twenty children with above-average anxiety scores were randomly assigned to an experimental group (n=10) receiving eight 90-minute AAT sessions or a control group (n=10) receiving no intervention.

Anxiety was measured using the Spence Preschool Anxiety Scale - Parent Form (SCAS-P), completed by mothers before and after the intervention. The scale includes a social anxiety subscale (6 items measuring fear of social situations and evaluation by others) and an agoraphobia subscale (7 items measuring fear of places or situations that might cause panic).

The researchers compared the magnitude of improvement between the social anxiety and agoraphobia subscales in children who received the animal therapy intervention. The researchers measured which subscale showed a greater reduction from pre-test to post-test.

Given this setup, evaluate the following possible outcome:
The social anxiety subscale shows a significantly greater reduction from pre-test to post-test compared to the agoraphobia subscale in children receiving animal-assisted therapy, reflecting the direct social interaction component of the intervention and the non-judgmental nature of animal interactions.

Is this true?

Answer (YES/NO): NO